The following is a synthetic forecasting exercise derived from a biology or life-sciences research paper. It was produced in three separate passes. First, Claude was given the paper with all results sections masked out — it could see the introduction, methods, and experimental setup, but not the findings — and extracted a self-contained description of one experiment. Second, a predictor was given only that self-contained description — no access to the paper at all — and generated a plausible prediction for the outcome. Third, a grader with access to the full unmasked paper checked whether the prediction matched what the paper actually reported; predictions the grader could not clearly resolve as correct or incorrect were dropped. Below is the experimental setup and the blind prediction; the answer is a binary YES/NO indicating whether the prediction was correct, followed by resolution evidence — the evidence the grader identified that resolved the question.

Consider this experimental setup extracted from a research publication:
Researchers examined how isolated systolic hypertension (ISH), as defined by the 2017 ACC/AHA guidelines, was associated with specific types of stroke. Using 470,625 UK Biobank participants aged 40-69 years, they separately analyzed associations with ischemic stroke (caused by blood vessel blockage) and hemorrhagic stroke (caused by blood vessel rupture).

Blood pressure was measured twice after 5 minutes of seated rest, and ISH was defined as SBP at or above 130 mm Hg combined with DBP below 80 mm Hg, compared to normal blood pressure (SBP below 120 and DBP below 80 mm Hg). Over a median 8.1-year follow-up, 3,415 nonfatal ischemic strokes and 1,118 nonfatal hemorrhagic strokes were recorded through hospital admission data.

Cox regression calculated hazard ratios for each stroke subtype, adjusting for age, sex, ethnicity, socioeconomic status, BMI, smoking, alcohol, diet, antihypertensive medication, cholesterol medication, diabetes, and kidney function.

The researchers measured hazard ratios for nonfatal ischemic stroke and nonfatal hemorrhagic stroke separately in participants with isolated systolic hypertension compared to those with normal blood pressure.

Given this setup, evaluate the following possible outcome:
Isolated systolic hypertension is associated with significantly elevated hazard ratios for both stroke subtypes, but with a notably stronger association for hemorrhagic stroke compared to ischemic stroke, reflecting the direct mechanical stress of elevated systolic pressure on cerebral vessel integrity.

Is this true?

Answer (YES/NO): NO